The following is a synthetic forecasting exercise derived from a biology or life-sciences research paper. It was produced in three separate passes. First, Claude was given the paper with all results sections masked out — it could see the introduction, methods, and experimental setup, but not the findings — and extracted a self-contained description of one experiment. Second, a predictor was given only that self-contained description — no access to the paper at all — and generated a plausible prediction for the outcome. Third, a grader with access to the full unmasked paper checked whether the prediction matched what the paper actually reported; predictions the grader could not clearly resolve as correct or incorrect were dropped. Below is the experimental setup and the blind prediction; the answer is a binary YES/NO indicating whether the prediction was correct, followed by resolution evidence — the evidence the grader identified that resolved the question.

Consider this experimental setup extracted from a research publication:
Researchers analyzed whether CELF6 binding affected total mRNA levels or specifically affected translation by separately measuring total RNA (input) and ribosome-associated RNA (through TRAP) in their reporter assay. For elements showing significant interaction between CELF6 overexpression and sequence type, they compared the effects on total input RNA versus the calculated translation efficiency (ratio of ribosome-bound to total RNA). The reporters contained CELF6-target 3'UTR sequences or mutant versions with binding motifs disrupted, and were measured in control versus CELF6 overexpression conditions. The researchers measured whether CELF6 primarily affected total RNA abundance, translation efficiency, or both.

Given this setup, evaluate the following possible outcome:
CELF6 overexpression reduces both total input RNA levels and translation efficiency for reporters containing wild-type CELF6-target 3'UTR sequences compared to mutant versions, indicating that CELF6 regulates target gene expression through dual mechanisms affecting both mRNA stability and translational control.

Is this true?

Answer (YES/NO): NO